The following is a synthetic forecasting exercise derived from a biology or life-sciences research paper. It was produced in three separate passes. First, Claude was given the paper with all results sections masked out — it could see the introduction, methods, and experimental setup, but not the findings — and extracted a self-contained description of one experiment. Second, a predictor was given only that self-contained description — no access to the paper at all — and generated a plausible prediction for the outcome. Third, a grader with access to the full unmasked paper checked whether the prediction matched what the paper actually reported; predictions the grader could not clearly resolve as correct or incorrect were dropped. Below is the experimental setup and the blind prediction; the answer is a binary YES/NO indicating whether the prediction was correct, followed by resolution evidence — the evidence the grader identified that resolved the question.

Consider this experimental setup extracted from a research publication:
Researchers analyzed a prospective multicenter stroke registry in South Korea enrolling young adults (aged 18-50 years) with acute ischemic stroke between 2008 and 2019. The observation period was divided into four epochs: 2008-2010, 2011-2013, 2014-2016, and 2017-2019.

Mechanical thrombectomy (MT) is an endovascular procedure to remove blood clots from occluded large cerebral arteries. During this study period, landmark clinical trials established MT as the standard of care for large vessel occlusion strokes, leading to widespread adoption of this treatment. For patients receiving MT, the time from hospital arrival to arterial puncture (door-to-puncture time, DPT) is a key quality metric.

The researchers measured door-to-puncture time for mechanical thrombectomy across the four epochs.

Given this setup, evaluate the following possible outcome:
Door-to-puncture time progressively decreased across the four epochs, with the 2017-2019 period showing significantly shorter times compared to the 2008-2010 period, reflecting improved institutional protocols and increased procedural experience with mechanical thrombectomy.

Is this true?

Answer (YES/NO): NO